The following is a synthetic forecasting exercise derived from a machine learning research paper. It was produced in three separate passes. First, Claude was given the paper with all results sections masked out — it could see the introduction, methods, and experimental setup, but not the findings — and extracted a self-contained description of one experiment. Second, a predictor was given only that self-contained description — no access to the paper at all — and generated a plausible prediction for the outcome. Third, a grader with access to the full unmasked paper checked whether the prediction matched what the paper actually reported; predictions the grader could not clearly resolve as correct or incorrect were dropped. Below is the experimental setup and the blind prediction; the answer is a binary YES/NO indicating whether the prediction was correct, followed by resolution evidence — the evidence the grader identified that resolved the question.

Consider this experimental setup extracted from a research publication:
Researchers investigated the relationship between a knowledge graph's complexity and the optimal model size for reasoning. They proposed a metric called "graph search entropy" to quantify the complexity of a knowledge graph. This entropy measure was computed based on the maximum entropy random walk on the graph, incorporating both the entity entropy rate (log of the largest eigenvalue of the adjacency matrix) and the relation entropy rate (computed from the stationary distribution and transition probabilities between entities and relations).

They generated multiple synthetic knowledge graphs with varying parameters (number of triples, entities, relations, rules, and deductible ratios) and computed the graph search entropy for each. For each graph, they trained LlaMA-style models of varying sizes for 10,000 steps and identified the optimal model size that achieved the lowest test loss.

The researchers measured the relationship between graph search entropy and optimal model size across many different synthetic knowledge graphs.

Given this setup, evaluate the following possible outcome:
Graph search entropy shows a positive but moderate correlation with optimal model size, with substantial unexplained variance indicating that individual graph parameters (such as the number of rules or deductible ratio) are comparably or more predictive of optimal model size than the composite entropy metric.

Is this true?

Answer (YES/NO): NO